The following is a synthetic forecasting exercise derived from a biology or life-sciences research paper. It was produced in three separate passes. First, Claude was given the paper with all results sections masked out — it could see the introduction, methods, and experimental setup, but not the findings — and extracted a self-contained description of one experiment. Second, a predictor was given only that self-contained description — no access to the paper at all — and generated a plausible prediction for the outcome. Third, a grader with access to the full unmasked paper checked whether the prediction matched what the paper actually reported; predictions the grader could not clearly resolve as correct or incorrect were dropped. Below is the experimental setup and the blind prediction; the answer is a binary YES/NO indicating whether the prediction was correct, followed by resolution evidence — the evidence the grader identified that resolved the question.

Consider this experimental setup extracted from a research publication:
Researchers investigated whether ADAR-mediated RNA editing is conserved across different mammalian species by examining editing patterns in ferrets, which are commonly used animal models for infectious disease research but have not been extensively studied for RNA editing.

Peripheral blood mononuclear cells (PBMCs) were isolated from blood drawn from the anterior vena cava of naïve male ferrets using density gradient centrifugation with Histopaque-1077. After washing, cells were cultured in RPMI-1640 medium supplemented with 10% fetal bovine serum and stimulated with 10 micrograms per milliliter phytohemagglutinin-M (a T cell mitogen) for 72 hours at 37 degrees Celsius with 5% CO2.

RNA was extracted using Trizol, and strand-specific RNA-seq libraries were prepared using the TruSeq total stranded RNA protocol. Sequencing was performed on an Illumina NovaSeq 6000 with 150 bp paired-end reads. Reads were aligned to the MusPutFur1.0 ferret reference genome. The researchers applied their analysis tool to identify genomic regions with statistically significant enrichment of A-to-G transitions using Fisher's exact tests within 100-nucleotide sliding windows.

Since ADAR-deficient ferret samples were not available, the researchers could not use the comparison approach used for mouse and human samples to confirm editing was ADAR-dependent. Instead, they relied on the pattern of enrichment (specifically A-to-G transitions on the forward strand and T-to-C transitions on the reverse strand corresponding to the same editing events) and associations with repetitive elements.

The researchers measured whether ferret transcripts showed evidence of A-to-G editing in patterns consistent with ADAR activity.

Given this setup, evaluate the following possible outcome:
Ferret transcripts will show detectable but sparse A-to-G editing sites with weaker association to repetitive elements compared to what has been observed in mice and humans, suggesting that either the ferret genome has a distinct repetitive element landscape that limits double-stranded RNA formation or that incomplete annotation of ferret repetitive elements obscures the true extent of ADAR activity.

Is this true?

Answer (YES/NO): NO